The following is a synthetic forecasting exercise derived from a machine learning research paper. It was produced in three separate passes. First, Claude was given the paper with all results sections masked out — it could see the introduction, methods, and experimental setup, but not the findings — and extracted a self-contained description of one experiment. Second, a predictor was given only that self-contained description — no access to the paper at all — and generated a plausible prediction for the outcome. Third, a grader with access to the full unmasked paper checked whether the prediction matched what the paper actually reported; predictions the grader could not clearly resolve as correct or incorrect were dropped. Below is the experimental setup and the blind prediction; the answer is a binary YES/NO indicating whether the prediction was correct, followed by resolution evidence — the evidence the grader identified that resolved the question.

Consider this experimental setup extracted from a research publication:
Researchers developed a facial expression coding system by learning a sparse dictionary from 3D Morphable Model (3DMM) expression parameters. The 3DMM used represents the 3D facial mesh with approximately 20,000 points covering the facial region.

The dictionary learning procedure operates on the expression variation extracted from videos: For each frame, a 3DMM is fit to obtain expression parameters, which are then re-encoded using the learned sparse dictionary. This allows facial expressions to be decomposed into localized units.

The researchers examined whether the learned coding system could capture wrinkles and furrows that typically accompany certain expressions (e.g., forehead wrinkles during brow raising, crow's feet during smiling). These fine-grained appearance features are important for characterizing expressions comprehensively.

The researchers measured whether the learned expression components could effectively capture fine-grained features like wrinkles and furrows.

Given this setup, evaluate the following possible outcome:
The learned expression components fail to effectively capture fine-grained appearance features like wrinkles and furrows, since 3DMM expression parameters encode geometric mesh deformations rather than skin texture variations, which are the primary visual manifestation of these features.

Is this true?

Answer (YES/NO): NO